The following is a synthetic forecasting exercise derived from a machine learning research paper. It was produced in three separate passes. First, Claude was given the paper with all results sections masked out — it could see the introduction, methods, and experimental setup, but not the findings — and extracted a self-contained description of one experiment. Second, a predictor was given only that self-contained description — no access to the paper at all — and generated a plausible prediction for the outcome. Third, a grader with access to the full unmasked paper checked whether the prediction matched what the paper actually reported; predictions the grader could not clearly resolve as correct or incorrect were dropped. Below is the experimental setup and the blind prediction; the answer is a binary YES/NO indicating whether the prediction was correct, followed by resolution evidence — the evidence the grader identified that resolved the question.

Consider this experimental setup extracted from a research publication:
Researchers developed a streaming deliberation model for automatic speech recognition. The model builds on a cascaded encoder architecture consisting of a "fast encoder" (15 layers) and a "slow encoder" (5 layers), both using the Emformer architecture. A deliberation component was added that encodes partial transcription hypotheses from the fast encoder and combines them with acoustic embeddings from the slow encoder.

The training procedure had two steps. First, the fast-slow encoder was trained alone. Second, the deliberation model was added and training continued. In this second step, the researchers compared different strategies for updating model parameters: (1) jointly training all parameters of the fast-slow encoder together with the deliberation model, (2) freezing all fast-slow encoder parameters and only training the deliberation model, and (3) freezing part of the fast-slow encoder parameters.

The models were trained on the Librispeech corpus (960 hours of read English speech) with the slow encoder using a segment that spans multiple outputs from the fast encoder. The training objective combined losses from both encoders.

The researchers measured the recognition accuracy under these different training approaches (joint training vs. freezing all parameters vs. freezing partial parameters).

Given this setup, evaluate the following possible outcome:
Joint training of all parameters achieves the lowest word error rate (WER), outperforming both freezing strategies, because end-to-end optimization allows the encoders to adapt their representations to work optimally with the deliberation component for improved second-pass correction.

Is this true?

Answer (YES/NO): YES